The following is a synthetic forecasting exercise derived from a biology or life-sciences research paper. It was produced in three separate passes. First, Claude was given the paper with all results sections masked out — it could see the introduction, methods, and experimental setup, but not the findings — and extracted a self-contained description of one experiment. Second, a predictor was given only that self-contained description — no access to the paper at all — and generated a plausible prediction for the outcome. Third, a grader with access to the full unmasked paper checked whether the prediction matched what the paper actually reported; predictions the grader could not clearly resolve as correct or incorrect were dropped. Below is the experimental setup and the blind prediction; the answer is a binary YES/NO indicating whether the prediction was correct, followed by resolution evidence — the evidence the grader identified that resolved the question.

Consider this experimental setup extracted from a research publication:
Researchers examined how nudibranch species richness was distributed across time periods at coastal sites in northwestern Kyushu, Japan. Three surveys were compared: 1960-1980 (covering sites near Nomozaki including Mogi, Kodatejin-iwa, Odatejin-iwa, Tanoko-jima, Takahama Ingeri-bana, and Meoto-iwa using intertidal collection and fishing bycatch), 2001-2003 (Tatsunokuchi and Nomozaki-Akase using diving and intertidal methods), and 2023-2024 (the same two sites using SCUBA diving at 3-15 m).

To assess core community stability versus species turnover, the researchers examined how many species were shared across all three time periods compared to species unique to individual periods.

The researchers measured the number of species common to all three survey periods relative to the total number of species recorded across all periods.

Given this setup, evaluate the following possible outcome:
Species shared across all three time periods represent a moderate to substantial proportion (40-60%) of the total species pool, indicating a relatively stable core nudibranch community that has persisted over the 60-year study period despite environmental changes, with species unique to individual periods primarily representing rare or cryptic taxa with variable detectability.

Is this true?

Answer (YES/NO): NO